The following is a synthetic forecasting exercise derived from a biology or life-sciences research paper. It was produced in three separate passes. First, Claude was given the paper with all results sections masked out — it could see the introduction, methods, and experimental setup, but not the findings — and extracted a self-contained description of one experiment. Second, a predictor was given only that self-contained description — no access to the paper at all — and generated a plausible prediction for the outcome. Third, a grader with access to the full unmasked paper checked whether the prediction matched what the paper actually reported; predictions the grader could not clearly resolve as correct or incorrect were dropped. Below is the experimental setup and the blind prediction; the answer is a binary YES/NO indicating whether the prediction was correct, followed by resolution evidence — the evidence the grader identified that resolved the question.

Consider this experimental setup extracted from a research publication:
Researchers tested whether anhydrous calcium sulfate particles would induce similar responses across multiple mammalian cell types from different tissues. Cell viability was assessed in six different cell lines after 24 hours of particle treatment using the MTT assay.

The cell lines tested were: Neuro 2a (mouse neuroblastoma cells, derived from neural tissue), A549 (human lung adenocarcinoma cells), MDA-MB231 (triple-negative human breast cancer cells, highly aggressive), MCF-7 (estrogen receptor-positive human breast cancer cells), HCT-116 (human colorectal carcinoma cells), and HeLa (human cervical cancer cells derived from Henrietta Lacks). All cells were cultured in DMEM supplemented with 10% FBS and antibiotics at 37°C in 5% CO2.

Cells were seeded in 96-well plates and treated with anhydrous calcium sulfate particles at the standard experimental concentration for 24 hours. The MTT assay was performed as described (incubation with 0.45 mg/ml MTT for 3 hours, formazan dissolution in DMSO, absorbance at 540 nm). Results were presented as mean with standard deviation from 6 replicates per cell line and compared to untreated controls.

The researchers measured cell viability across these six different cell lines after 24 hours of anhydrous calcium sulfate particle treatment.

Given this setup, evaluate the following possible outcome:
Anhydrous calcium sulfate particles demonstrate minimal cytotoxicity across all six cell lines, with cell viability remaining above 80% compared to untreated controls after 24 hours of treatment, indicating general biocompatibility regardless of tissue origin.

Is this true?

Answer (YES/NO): YES